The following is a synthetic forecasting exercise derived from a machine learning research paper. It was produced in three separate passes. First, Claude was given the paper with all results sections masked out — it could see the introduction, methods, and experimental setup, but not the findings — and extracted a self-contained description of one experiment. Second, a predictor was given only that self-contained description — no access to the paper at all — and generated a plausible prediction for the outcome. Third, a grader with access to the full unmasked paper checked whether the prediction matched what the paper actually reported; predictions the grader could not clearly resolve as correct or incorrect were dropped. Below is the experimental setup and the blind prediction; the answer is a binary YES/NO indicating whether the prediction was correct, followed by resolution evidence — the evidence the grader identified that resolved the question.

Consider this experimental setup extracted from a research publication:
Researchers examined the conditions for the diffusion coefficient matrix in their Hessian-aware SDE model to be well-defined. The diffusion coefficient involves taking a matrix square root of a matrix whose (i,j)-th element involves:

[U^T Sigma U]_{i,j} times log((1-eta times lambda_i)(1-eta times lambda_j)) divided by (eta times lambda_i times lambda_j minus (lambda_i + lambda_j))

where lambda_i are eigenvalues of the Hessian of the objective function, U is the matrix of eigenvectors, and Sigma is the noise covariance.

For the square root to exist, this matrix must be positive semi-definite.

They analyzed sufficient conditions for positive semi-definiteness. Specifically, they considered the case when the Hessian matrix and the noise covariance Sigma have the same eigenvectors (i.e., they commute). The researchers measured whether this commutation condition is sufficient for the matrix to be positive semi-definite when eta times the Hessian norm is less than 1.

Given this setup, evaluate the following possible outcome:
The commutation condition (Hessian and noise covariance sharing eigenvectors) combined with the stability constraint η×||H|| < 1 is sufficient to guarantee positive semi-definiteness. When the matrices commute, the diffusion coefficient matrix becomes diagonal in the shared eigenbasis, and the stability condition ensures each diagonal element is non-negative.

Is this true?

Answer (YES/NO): YES